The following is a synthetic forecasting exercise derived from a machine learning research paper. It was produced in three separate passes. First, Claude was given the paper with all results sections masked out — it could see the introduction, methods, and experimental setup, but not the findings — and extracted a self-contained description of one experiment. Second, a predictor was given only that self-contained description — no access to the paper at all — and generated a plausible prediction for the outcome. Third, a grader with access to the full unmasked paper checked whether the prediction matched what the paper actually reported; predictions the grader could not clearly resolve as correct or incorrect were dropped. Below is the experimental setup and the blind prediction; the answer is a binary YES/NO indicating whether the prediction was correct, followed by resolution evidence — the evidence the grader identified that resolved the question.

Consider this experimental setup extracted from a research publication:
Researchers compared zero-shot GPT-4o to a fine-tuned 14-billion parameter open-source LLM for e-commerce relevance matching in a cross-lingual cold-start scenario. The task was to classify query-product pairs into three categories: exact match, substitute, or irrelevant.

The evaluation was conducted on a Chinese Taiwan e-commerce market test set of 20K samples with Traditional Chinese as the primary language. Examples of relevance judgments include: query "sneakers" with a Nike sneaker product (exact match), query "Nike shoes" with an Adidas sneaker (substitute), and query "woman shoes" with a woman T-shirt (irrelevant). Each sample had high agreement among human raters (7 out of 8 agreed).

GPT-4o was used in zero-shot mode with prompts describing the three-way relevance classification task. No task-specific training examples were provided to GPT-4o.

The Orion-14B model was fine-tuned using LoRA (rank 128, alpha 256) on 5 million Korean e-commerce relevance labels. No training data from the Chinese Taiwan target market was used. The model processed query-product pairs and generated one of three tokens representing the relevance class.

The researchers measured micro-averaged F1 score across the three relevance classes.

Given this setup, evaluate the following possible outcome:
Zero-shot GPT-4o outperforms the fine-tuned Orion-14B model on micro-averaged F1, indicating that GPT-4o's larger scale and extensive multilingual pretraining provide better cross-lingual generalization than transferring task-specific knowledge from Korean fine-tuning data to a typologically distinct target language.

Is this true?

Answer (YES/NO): NO